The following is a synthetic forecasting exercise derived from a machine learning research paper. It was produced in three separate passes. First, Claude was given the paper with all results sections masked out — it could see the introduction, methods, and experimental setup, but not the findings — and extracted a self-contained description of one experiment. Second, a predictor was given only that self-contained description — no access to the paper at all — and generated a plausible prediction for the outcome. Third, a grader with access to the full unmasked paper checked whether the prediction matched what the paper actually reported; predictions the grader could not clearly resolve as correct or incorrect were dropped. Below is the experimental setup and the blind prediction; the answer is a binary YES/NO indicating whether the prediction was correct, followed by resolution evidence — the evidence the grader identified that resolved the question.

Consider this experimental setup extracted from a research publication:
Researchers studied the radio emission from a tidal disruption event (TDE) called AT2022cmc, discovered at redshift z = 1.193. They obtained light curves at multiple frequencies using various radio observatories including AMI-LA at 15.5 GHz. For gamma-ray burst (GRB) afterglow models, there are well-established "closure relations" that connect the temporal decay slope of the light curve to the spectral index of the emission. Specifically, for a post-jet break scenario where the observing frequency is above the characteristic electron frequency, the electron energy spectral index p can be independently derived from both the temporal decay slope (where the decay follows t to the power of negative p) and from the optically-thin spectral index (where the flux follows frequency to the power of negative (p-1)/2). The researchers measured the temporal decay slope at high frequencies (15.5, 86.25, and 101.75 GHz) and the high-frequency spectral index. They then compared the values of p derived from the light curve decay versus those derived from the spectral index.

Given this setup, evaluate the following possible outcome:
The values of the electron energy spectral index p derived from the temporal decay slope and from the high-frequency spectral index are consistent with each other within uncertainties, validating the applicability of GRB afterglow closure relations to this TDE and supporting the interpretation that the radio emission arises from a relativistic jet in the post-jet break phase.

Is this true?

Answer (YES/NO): NO